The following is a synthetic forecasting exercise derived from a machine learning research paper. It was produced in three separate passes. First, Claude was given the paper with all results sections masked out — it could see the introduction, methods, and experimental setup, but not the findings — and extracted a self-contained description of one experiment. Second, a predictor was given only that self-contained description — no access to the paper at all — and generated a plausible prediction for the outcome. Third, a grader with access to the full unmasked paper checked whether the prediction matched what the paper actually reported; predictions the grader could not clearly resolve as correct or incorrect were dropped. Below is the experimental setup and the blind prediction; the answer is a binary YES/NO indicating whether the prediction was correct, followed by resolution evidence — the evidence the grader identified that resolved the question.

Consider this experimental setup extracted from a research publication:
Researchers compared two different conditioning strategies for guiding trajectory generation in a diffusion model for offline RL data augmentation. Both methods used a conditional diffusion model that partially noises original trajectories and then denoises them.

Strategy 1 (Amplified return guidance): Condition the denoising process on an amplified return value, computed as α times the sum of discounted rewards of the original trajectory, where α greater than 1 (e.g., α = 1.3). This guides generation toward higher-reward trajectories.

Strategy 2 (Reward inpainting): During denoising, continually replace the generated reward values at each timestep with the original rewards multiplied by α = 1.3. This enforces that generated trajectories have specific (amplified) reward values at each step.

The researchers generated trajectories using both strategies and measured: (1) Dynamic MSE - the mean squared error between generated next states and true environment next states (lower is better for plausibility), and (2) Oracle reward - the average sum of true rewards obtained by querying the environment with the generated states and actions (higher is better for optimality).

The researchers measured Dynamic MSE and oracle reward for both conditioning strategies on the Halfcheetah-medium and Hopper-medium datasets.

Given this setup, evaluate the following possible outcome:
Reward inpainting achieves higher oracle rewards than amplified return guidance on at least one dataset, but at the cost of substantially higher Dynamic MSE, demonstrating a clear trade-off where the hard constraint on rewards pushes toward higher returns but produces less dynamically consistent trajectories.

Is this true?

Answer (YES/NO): NO